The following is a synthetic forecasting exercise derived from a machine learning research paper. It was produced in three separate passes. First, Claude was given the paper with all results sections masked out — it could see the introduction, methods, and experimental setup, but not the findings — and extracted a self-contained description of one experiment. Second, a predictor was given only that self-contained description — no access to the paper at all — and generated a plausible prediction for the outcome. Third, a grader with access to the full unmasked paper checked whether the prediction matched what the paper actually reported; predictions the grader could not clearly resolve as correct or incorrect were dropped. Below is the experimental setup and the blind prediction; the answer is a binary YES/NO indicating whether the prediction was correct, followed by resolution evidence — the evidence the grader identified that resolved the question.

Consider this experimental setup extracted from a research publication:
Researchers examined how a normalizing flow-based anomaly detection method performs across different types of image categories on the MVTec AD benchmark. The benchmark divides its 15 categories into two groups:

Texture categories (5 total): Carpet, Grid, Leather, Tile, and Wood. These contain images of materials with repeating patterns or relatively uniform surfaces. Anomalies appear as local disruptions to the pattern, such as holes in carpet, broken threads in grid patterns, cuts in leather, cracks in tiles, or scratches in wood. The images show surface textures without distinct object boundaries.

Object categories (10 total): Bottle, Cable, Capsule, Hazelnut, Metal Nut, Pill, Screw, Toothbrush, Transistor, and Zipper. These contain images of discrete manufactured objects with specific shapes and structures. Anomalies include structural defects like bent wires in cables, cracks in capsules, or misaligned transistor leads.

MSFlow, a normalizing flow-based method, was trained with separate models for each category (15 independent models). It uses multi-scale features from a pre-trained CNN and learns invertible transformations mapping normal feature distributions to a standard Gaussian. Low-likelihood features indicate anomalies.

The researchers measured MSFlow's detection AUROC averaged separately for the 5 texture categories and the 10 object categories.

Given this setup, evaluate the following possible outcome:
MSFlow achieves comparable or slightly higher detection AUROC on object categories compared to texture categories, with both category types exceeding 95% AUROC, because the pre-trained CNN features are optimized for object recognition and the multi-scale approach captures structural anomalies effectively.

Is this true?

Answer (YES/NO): NO